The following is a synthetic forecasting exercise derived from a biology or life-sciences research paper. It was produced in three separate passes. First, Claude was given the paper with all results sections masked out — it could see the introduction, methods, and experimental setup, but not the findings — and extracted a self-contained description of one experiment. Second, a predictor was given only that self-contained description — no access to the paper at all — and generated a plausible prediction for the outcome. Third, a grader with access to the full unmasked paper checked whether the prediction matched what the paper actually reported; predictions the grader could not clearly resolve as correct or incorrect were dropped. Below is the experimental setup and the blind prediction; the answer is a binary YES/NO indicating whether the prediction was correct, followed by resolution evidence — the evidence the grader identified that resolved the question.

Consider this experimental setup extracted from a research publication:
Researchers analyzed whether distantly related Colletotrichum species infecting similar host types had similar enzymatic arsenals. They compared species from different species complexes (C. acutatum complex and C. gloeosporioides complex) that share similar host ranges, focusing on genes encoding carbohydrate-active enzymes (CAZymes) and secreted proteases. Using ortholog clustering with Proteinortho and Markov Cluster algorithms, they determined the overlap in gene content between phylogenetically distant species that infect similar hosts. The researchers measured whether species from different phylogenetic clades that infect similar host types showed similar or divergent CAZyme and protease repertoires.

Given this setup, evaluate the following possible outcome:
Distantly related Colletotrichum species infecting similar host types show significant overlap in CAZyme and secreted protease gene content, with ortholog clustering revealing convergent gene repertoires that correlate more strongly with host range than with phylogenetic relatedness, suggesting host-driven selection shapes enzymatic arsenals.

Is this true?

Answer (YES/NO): YES